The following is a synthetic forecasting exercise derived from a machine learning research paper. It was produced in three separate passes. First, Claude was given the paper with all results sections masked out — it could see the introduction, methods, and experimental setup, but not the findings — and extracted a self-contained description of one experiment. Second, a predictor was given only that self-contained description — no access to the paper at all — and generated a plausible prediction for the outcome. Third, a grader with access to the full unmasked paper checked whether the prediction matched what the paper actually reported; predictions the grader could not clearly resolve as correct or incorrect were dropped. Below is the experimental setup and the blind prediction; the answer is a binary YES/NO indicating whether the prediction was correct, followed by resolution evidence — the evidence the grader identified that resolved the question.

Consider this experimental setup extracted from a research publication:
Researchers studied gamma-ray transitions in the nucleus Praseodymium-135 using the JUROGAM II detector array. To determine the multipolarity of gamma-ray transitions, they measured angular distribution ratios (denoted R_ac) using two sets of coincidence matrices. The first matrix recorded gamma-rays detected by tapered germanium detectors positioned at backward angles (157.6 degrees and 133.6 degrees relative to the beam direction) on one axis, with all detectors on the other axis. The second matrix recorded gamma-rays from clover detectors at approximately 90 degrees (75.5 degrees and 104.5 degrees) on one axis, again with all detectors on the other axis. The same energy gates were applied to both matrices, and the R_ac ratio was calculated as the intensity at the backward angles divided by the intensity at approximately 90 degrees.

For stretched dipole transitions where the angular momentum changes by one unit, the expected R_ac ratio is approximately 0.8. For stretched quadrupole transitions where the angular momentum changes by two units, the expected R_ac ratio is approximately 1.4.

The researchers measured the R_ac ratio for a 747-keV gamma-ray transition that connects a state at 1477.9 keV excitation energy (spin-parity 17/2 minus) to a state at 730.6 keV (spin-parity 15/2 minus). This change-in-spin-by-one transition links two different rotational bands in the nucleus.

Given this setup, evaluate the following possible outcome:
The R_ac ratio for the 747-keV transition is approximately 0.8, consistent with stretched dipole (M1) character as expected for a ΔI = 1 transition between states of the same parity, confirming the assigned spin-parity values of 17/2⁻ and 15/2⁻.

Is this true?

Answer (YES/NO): NO